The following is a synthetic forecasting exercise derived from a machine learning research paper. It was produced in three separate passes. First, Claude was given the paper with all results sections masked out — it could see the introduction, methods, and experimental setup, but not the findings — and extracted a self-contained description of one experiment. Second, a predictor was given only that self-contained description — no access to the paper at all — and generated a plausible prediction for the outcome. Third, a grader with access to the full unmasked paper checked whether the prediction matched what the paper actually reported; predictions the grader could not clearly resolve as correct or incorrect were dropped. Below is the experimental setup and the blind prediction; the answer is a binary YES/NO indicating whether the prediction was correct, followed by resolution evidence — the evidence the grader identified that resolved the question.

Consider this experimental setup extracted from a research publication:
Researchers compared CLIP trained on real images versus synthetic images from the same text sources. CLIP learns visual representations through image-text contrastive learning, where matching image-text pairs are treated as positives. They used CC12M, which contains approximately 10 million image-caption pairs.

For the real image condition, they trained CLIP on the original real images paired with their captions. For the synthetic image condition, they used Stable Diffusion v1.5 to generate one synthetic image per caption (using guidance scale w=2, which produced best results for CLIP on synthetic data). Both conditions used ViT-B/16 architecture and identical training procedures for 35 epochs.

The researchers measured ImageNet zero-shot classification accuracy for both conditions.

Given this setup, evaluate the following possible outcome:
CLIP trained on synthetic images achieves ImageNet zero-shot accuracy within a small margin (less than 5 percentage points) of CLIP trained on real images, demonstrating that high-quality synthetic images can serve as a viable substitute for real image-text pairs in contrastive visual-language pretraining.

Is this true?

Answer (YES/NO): NO